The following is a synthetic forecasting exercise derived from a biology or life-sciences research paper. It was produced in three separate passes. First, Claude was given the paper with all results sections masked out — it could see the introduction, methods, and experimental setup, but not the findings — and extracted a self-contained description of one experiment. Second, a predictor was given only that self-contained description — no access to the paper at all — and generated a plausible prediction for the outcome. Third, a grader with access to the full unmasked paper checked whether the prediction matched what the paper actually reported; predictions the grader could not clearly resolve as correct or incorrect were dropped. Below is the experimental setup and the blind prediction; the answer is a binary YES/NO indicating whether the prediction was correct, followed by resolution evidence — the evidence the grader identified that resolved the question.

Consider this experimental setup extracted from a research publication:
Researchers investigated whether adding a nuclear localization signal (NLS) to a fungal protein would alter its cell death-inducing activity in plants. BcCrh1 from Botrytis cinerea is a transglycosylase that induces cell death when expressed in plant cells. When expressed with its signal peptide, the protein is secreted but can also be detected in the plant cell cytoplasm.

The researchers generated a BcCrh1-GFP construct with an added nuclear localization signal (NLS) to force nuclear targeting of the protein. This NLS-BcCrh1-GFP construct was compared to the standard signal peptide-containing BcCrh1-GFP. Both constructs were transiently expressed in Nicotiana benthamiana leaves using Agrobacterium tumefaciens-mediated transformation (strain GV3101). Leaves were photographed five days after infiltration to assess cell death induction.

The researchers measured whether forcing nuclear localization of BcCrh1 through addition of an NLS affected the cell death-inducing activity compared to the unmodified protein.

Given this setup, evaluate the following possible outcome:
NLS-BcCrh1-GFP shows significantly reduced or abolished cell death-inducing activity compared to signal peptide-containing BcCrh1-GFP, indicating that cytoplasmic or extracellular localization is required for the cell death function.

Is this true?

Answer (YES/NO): YES